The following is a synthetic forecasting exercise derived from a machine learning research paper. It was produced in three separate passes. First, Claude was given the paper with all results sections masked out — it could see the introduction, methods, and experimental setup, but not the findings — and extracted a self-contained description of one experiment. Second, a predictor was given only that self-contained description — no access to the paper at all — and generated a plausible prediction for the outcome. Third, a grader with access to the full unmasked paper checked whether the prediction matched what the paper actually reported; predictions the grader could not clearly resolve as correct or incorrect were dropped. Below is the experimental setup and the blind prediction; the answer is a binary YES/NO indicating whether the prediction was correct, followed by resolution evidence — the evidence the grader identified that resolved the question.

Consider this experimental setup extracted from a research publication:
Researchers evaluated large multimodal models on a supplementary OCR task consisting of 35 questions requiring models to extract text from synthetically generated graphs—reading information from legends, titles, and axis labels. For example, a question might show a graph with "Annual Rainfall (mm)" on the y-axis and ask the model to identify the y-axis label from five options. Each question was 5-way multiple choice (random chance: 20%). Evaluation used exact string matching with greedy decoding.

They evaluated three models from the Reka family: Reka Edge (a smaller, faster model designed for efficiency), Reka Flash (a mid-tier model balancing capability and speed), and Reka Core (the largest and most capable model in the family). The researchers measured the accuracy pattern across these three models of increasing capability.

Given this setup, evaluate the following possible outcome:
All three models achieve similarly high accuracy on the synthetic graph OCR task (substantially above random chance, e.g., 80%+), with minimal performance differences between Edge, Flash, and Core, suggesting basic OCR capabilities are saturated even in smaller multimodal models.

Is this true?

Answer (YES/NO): NO